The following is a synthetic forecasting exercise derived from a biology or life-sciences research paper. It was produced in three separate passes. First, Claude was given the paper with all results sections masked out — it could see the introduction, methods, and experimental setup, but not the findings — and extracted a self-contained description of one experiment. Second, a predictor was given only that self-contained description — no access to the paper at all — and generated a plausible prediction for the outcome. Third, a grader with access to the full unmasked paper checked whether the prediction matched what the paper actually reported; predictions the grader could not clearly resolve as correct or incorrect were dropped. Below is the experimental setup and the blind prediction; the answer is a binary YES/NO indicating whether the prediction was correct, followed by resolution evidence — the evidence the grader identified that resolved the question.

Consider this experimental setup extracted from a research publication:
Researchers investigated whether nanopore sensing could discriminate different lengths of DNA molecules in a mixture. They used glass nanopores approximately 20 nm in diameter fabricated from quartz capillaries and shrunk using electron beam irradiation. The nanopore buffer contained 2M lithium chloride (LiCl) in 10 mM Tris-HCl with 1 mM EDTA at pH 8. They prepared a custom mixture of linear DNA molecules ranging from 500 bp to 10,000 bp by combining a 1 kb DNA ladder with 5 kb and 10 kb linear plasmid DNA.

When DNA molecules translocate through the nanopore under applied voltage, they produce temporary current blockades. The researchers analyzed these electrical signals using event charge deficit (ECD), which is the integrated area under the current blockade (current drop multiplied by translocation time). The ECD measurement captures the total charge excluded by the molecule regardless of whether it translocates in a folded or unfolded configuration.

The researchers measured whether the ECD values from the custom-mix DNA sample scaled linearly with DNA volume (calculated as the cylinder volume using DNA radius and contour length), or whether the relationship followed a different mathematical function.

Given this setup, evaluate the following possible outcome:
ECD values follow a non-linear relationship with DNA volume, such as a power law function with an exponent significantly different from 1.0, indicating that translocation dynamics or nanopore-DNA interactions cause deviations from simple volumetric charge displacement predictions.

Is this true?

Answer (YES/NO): YES